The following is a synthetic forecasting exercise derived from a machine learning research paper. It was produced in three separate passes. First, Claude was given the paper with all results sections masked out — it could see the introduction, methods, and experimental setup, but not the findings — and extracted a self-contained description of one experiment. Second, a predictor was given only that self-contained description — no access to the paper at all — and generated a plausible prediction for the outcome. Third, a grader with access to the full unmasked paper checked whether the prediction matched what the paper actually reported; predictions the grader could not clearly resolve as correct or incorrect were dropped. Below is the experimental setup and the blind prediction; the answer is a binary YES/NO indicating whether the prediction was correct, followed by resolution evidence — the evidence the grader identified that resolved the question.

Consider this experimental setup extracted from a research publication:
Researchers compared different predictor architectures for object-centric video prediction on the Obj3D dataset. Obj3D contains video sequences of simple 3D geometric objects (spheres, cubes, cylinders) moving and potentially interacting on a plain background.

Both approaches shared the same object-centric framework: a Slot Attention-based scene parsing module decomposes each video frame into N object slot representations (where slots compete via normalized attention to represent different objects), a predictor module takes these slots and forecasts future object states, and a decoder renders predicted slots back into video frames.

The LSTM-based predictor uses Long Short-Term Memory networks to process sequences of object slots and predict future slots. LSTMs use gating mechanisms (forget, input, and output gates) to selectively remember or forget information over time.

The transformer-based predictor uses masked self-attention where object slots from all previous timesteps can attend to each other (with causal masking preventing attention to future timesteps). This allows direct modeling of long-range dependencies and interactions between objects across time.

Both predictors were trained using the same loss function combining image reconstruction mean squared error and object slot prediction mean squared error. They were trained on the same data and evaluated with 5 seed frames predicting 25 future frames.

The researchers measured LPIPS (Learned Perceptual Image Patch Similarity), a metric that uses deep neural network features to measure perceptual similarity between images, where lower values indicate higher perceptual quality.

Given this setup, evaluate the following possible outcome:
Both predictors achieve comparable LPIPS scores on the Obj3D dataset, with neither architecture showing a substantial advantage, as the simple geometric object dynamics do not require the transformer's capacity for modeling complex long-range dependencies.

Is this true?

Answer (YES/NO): NO